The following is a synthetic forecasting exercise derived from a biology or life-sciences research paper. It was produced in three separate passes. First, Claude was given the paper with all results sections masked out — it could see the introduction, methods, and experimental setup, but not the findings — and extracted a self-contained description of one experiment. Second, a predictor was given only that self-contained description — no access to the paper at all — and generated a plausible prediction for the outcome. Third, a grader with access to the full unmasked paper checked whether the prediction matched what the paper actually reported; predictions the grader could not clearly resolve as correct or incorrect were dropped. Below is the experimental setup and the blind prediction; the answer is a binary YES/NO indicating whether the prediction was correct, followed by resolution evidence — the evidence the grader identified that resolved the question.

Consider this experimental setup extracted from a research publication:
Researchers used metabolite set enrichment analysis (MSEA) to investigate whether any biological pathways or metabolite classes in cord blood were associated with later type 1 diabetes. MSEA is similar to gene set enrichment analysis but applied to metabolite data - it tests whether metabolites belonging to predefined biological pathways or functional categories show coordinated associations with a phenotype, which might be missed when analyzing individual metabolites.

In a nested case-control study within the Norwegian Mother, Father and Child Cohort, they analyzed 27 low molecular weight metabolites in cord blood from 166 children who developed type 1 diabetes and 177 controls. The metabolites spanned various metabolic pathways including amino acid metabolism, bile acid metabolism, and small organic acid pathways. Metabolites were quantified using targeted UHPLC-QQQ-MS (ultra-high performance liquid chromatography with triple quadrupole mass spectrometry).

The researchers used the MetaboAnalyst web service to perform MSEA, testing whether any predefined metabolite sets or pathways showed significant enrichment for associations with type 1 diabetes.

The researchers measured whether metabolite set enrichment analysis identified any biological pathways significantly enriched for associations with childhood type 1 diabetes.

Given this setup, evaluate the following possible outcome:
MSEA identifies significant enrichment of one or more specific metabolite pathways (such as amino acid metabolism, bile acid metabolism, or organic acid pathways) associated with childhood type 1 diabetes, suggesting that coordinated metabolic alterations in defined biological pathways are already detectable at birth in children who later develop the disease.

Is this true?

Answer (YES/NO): NO